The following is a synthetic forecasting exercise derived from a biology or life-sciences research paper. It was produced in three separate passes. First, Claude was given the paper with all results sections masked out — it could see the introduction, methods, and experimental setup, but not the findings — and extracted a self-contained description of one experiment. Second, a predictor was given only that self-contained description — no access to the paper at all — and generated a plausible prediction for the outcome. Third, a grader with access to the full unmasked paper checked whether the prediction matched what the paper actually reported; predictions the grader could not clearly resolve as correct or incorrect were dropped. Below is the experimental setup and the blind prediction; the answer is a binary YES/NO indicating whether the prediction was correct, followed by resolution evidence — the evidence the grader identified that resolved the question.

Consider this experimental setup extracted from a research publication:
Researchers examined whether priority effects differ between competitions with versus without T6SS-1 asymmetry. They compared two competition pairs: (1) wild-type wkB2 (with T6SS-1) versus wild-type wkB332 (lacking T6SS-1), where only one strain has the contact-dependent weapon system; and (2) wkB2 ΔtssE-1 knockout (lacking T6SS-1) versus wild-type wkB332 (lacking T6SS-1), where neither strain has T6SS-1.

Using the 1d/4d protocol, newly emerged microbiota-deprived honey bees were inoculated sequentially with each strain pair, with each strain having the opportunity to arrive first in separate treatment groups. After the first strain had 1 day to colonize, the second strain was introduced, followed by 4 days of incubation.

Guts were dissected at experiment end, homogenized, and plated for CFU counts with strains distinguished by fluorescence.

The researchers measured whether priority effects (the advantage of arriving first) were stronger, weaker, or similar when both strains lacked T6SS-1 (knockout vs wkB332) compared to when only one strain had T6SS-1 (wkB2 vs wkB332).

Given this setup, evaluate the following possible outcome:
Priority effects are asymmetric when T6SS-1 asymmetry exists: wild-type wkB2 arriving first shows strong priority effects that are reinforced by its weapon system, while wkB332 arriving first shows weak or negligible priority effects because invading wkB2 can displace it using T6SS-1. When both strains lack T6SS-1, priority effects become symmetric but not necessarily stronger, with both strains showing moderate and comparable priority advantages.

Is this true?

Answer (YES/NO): NO